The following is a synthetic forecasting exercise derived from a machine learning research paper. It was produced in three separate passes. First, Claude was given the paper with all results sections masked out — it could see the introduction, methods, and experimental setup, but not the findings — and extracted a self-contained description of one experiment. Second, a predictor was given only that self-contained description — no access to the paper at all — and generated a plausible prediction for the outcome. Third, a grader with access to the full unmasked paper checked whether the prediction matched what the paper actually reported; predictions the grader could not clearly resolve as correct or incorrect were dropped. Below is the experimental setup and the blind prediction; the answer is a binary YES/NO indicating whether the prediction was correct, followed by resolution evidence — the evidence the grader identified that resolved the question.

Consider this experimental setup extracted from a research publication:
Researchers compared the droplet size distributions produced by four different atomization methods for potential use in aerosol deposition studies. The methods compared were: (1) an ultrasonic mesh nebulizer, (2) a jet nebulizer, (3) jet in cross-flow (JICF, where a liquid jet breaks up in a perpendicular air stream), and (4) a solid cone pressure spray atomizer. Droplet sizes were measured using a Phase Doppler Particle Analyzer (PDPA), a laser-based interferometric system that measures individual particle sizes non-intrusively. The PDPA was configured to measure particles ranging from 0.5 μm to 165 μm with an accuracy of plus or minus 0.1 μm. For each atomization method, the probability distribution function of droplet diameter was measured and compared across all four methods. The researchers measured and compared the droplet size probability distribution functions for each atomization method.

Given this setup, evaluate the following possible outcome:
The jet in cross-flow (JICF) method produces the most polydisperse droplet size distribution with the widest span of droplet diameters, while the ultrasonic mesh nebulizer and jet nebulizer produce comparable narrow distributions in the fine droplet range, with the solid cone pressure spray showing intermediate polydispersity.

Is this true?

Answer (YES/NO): NO